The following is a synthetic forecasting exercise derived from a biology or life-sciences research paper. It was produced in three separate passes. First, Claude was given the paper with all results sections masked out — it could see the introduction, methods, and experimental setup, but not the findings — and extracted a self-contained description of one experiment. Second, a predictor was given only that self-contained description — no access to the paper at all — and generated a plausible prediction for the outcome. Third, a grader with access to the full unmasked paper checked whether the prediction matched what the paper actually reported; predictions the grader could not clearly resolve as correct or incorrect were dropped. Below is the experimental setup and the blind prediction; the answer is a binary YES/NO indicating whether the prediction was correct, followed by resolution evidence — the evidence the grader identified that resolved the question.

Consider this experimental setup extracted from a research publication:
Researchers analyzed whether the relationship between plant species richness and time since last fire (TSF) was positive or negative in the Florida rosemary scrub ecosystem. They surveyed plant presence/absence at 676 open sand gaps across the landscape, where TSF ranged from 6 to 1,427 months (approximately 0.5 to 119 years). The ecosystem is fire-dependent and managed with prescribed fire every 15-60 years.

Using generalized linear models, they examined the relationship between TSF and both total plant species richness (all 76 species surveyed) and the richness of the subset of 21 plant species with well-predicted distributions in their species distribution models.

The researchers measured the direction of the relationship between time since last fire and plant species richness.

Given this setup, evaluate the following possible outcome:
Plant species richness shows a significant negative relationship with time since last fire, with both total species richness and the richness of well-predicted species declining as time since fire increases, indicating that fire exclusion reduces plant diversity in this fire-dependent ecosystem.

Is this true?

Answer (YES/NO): YES